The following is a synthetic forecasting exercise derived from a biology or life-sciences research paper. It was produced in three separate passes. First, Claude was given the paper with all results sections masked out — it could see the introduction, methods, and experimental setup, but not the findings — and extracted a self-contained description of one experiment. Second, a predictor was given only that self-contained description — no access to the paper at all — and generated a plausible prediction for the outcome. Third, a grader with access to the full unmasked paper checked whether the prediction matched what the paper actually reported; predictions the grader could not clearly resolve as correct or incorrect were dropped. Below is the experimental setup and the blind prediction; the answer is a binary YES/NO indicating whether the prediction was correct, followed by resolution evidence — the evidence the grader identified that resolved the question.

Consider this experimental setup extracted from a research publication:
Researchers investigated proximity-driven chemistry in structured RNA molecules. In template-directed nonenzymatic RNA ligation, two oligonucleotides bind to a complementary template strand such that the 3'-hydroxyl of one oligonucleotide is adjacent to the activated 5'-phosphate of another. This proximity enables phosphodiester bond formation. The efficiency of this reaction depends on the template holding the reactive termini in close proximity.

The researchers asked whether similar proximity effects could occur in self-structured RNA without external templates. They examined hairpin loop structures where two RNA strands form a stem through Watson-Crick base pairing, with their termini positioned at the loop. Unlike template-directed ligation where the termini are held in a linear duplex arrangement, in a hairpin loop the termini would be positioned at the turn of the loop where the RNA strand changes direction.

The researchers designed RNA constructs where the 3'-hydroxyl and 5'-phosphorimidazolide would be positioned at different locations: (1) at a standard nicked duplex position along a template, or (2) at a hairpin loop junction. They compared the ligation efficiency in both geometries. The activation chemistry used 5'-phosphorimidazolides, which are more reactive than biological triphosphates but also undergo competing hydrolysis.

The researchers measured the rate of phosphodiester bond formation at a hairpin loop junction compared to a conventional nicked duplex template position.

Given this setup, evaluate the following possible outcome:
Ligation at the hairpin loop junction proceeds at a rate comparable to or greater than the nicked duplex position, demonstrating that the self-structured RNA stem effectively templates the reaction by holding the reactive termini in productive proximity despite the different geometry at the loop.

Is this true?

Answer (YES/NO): YES